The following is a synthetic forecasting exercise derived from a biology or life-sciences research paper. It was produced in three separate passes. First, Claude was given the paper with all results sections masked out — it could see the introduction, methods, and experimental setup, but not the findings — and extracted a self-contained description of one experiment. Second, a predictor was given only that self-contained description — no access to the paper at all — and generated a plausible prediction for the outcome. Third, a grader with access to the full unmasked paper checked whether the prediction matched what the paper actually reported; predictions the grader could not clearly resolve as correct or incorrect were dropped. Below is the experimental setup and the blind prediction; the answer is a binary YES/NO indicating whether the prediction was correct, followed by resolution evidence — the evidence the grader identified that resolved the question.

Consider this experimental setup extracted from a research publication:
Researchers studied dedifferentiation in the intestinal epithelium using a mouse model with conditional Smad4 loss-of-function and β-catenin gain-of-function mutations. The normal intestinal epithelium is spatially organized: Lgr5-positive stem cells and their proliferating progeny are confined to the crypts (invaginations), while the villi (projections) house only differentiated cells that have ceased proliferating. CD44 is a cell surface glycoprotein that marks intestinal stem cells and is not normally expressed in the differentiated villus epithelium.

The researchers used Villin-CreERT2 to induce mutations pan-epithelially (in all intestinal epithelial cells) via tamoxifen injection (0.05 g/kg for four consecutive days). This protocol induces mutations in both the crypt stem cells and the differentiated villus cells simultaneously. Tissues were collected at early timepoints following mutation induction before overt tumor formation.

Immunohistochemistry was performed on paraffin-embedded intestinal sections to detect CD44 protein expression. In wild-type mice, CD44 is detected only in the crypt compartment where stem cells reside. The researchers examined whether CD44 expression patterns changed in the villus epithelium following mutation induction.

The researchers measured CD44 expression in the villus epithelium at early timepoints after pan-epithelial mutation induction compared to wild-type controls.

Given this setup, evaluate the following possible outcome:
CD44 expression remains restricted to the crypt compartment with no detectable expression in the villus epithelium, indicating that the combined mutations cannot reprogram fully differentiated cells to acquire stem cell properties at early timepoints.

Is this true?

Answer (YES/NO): NO